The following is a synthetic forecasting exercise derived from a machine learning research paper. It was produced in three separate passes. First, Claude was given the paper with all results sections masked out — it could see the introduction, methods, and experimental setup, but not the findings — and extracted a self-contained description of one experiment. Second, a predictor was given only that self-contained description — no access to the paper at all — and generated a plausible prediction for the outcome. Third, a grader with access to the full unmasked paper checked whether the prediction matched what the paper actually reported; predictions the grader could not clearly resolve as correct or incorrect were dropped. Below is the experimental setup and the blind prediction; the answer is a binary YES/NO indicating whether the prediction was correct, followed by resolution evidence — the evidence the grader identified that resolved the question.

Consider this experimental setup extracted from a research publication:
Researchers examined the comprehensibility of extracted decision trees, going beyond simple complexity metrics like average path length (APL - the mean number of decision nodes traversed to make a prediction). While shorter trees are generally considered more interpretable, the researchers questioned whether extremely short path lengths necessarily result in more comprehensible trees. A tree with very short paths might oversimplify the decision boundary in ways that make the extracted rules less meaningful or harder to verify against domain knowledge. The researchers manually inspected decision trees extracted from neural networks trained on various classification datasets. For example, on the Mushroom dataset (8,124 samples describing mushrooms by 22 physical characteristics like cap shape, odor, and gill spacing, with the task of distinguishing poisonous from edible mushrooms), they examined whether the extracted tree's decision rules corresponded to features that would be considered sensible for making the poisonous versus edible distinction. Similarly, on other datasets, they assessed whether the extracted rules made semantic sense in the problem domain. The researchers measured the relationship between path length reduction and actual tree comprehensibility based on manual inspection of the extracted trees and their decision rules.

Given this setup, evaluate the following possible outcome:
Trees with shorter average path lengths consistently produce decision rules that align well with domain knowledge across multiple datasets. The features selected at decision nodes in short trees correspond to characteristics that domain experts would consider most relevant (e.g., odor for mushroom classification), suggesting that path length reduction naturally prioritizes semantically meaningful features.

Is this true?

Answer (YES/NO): NO